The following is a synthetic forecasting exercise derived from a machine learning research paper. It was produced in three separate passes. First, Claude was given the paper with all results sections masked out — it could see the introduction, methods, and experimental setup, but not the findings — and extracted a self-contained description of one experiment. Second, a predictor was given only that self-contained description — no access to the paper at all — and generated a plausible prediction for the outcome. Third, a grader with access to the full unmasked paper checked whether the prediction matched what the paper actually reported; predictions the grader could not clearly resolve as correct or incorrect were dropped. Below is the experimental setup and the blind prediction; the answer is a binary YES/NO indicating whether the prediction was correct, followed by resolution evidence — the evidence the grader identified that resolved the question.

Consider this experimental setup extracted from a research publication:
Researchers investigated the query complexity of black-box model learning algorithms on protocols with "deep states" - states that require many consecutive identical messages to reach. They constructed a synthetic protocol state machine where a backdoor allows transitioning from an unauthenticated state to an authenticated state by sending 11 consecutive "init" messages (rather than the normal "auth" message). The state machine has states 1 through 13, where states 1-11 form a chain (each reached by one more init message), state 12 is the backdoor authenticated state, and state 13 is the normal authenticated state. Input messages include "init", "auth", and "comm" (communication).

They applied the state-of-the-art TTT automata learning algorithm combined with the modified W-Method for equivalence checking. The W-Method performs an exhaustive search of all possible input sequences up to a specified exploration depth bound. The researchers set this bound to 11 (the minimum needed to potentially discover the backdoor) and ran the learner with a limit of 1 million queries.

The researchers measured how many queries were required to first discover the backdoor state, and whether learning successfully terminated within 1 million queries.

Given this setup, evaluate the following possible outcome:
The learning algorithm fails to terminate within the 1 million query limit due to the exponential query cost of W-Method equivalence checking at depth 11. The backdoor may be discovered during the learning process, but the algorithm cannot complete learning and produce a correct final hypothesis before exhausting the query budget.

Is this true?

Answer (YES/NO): YES